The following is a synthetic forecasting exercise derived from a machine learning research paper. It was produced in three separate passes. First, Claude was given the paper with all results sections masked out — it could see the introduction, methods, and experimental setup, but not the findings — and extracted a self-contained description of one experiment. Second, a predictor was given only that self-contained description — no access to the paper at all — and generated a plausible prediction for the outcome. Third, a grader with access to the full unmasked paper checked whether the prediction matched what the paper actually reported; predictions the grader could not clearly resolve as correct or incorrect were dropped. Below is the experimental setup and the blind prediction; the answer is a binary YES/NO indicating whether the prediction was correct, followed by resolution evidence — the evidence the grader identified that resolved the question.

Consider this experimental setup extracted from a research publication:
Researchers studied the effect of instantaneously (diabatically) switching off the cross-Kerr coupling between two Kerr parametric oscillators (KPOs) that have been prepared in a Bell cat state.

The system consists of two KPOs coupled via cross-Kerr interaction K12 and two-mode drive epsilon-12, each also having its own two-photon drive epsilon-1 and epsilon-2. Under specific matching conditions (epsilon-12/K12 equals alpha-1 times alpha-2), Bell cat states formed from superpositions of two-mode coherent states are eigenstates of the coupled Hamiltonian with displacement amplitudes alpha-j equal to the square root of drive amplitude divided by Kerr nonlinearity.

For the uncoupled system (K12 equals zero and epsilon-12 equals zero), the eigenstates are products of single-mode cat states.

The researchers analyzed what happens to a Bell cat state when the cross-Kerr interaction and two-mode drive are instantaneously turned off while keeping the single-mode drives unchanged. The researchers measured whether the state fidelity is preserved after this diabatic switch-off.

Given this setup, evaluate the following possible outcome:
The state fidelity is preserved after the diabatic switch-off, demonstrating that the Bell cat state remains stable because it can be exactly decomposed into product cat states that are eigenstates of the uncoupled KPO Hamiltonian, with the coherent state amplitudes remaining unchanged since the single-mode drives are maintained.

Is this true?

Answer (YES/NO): YES